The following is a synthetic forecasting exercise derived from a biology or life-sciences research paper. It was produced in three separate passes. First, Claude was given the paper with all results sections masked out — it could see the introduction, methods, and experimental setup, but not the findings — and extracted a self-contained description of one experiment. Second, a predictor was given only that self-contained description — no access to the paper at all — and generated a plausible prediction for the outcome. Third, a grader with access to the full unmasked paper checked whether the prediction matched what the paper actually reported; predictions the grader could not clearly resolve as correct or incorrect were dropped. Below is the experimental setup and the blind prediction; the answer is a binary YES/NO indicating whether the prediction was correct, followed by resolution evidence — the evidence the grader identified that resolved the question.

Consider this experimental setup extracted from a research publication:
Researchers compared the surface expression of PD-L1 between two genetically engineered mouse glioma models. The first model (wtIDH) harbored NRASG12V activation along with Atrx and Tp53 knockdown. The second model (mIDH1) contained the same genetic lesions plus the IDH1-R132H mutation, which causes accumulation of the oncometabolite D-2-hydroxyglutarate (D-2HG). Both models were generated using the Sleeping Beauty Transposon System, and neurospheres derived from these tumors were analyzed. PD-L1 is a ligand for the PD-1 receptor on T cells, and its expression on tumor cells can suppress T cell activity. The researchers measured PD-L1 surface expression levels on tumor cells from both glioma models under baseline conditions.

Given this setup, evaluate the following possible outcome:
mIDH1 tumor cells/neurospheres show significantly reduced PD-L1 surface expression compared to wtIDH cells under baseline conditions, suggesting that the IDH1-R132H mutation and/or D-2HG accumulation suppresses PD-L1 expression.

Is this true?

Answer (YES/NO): YES